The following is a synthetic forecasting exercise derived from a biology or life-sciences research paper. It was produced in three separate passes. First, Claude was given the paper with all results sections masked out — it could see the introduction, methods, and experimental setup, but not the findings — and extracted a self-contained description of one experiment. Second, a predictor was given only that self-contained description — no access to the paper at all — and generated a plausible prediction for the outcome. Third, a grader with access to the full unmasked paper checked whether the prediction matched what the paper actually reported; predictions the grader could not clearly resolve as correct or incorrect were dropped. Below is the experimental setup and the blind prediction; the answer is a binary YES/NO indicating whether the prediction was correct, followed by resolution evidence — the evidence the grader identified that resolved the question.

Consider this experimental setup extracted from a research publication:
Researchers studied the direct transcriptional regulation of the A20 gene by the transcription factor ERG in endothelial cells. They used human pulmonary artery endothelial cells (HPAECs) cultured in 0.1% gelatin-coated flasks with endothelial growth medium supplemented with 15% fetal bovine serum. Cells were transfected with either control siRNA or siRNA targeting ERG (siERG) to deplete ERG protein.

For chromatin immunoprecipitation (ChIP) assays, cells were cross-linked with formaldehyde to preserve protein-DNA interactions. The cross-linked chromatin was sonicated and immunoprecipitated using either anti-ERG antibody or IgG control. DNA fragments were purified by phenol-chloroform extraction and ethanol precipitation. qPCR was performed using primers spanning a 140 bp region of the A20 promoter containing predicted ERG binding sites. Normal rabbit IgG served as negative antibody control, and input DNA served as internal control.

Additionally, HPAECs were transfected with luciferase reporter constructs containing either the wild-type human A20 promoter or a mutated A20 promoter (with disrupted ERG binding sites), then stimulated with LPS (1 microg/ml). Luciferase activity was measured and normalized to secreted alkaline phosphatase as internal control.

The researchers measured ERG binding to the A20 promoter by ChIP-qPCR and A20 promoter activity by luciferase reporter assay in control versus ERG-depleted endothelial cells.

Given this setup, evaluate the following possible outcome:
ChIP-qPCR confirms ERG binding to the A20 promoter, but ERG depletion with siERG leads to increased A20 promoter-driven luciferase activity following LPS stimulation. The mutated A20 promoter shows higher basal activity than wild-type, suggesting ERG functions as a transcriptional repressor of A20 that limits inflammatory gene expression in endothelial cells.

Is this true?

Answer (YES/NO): NO